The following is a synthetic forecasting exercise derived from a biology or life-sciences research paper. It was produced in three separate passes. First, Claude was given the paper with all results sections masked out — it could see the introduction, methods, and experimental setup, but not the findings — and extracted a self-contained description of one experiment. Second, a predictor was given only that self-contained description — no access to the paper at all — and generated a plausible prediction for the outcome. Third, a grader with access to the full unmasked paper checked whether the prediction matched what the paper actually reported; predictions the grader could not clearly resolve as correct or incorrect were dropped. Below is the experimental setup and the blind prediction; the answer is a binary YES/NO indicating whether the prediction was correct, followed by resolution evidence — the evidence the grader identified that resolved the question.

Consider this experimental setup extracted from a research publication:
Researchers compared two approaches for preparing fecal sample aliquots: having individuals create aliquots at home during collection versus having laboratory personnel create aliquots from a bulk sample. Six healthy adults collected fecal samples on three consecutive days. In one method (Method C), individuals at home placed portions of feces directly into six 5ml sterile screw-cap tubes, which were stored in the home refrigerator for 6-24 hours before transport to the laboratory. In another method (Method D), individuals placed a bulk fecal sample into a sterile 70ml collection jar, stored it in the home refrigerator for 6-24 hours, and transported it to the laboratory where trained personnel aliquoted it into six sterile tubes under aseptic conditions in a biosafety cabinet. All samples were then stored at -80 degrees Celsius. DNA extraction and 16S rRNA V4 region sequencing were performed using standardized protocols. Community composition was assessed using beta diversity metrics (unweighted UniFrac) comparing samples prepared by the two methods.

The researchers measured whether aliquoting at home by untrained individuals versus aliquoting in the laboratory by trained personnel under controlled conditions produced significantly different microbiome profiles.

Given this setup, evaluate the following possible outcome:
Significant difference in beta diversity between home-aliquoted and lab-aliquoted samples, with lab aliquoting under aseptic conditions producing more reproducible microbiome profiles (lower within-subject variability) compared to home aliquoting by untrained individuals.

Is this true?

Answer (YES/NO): NO